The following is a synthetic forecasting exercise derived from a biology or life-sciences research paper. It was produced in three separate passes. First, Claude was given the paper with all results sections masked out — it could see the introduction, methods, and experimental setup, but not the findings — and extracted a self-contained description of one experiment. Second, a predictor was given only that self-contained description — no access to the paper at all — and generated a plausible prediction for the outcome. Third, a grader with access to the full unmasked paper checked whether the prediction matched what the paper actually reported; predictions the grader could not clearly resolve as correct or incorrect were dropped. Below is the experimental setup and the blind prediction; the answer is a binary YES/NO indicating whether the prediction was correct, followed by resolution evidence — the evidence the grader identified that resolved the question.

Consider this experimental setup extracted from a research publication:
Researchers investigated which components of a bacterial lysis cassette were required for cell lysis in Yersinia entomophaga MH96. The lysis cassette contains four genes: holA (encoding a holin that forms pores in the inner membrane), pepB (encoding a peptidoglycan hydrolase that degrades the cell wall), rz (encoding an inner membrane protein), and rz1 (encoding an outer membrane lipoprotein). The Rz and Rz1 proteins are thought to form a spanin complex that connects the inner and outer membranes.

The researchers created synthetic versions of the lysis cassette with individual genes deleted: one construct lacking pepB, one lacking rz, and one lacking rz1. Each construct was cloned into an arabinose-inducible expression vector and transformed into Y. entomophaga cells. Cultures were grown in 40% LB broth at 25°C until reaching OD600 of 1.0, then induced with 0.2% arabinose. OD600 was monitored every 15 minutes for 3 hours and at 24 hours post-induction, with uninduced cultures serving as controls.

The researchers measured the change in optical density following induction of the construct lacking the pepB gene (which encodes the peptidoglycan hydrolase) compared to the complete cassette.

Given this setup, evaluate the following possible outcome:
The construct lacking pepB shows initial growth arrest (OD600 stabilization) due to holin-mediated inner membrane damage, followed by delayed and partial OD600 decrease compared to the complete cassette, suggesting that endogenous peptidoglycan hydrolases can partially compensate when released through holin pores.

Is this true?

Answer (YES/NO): NO